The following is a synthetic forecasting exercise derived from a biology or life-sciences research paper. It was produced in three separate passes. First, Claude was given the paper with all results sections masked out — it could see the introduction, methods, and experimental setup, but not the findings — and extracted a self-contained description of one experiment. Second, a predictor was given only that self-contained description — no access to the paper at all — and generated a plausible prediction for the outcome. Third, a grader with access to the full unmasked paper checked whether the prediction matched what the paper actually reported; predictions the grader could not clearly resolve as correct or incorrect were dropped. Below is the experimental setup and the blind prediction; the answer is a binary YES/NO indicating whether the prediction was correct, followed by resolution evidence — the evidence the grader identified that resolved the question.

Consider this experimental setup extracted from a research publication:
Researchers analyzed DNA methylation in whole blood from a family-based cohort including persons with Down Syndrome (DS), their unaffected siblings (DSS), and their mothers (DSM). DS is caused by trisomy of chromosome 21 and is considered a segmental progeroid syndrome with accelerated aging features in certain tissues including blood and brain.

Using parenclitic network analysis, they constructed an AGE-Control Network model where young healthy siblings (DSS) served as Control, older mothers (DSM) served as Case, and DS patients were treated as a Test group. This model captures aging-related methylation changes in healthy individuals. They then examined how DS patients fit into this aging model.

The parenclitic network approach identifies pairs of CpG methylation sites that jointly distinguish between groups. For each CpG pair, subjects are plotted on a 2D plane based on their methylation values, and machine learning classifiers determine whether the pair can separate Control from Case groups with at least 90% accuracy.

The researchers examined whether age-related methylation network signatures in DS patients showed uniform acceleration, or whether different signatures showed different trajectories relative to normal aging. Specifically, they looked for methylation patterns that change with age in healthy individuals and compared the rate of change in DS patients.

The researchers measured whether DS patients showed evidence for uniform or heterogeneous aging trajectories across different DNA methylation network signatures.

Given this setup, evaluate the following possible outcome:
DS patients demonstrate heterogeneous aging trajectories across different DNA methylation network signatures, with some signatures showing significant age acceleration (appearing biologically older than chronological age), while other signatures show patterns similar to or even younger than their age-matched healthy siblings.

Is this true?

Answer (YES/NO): YES